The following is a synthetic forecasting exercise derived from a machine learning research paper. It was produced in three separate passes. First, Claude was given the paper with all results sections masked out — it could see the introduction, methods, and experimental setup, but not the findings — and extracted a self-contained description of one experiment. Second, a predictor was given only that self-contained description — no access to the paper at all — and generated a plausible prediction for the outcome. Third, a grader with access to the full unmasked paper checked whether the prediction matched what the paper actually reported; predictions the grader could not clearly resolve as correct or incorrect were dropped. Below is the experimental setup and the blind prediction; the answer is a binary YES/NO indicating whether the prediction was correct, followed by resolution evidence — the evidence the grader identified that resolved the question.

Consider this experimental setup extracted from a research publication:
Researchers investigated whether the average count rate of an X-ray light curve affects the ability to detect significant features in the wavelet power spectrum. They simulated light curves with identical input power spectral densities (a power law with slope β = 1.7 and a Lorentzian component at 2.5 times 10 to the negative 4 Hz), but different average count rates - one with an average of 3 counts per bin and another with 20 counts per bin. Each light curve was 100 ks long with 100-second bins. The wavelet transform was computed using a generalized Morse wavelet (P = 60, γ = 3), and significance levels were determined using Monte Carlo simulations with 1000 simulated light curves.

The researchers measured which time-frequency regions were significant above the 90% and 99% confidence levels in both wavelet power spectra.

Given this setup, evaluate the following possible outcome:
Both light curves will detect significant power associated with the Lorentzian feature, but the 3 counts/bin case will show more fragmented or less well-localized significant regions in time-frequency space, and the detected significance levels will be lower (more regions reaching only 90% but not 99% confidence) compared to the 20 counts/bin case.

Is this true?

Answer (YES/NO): NO